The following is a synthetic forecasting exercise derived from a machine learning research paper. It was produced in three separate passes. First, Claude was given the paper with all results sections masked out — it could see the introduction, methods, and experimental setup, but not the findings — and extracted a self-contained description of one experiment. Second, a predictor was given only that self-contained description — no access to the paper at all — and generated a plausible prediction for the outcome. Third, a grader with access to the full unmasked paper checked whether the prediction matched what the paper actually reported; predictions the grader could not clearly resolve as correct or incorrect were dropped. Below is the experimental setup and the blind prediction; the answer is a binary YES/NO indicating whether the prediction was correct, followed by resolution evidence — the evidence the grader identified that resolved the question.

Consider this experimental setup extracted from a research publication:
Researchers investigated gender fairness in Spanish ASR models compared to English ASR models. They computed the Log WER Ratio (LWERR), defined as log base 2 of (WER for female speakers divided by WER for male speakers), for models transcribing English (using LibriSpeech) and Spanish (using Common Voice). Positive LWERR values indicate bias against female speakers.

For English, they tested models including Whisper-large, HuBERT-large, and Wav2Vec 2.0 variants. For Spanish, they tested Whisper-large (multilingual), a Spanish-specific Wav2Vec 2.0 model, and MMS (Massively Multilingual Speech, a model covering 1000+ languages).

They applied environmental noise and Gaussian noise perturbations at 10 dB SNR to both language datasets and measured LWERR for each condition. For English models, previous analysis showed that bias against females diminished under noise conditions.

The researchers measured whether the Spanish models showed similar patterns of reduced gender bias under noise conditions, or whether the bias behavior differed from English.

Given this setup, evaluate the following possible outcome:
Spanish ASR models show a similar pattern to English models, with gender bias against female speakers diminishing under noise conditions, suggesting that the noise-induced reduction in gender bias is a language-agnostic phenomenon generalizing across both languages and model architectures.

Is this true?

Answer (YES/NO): NO